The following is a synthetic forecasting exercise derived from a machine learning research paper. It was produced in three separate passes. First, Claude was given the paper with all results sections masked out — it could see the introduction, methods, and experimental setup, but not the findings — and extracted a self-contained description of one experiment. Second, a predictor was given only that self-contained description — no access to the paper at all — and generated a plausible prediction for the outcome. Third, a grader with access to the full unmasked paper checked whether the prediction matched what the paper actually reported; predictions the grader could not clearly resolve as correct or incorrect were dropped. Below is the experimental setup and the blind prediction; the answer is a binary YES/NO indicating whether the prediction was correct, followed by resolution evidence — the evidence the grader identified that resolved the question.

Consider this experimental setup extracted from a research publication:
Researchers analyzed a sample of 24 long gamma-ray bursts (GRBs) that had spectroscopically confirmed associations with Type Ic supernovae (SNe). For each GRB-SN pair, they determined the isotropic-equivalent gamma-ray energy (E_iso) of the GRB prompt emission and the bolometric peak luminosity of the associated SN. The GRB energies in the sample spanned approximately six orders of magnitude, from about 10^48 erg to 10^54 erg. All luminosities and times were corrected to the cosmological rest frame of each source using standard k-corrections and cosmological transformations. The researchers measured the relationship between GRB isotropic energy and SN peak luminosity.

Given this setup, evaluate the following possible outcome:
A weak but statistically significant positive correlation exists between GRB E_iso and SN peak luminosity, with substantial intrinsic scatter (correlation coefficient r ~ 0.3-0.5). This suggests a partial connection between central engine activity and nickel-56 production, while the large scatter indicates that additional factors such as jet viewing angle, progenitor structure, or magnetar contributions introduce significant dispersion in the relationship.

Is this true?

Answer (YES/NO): NO